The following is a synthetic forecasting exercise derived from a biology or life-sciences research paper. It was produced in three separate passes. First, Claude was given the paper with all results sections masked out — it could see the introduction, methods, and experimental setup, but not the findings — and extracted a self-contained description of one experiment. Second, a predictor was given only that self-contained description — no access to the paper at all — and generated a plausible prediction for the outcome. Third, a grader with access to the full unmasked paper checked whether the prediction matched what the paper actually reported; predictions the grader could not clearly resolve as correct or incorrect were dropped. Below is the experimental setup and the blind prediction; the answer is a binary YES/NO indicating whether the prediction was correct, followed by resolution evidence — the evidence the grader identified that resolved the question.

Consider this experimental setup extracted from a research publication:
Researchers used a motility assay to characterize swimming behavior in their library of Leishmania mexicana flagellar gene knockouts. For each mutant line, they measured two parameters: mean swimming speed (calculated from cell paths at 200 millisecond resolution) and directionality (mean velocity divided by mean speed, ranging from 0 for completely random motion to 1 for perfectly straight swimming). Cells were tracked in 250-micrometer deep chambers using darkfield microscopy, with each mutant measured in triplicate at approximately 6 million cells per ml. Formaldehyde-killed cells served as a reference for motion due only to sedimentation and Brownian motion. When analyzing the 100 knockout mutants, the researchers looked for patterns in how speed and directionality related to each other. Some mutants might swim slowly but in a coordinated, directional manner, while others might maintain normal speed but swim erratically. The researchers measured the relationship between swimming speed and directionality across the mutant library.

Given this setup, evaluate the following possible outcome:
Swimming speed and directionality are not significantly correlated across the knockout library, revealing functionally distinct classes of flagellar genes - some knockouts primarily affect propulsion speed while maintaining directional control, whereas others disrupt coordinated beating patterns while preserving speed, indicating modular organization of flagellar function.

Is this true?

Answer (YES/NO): NO